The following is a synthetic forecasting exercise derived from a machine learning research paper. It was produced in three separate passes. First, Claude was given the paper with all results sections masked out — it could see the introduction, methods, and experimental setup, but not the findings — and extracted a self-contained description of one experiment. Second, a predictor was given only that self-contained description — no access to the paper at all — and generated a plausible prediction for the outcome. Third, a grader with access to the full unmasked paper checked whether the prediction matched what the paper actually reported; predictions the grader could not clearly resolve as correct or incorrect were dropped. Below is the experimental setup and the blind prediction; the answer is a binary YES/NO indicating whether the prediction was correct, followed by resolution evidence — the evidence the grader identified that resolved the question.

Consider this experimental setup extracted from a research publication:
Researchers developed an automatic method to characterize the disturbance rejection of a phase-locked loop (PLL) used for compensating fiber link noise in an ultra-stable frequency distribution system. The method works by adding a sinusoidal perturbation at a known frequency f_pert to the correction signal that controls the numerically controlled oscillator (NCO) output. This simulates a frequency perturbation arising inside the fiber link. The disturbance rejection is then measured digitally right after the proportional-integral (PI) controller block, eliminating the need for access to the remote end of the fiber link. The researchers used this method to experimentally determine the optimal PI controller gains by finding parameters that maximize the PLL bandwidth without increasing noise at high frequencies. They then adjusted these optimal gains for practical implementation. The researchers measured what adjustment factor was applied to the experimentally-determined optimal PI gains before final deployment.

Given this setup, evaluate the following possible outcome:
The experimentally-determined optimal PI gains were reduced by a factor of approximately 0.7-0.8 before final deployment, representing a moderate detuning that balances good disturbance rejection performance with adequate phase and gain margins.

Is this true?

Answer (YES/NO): NO